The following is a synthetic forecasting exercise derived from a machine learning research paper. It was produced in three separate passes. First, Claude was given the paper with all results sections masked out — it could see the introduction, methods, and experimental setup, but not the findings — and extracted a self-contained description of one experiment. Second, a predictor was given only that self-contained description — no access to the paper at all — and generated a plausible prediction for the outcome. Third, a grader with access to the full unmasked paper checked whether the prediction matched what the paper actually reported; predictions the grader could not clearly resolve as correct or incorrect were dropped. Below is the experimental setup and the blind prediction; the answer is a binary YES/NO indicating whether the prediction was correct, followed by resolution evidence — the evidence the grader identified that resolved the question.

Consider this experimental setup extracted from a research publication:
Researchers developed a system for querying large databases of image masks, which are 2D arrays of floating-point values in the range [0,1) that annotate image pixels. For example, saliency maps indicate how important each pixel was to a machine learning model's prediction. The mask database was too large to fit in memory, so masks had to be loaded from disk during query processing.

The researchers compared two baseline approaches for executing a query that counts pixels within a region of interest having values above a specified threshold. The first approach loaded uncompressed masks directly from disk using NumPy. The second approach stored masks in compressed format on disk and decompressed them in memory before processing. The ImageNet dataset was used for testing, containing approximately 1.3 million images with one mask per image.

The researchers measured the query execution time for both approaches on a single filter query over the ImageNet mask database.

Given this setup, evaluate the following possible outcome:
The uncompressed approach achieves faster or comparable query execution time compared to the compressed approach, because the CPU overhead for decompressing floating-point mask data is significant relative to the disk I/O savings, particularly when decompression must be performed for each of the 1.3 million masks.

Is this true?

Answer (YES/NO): YES